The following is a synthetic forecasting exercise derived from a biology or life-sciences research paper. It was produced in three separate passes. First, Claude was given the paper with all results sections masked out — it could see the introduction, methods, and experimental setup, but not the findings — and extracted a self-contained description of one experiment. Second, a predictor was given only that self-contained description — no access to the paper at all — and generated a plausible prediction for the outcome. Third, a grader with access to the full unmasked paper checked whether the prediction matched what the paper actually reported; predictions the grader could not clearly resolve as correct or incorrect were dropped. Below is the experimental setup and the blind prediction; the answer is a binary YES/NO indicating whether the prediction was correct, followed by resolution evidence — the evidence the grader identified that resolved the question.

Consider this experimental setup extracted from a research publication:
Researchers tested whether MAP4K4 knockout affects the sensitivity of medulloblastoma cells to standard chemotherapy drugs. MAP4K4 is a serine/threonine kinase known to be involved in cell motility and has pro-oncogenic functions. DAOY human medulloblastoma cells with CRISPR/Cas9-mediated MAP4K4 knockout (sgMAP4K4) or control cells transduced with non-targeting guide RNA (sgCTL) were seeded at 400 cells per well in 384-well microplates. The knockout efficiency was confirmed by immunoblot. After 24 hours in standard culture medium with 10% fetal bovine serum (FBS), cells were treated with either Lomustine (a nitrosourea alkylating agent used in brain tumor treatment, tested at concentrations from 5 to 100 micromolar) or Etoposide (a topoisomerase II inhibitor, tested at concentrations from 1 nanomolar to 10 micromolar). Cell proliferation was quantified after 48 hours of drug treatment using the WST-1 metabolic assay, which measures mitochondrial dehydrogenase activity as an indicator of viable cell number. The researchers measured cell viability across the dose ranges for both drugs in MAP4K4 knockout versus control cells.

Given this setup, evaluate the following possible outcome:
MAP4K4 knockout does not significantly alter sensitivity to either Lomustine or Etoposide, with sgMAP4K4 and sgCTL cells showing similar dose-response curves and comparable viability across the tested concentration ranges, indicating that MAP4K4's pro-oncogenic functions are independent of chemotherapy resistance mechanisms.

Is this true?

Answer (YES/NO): YES